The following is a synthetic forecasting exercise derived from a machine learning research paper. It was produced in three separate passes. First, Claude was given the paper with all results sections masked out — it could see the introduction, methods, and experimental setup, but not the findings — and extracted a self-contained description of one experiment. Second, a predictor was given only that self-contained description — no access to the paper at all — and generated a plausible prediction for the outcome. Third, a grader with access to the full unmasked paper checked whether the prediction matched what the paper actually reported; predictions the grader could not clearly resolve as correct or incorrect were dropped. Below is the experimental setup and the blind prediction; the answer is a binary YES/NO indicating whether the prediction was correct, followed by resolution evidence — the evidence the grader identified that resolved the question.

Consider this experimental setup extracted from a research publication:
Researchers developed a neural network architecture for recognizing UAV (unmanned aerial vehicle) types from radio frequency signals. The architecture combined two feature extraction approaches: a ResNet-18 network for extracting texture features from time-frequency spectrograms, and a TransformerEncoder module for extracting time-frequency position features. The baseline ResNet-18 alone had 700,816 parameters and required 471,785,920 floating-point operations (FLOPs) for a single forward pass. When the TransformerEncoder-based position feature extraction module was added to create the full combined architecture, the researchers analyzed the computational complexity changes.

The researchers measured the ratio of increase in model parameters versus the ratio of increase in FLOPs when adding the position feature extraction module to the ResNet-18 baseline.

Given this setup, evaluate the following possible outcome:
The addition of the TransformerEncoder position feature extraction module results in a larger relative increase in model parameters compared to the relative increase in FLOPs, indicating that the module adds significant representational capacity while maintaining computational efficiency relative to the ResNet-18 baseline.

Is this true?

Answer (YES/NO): YES